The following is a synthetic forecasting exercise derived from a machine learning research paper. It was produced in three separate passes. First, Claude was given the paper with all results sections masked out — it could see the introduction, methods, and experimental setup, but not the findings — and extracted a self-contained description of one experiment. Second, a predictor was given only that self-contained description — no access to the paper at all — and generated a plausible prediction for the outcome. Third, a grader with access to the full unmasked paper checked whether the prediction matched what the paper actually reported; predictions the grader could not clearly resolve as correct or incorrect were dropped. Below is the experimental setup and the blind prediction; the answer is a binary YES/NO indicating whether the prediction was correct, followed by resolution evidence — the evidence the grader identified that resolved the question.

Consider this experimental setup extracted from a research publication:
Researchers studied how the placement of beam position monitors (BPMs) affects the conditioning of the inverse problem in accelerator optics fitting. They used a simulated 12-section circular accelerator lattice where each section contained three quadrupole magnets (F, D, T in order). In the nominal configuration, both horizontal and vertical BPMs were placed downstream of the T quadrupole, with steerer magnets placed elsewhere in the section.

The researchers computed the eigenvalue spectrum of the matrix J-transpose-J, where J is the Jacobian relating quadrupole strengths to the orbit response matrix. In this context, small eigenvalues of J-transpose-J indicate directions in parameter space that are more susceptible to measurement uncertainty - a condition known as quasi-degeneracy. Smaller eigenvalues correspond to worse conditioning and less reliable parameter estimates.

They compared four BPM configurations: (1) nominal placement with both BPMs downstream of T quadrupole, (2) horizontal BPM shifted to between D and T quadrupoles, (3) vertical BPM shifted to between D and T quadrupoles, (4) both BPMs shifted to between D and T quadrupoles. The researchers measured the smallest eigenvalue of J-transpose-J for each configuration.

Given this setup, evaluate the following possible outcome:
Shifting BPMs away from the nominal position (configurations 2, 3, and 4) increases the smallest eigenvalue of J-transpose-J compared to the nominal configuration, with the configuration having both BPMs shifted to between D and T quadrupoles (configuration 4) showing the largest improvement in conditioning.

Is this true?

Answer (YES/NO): NO